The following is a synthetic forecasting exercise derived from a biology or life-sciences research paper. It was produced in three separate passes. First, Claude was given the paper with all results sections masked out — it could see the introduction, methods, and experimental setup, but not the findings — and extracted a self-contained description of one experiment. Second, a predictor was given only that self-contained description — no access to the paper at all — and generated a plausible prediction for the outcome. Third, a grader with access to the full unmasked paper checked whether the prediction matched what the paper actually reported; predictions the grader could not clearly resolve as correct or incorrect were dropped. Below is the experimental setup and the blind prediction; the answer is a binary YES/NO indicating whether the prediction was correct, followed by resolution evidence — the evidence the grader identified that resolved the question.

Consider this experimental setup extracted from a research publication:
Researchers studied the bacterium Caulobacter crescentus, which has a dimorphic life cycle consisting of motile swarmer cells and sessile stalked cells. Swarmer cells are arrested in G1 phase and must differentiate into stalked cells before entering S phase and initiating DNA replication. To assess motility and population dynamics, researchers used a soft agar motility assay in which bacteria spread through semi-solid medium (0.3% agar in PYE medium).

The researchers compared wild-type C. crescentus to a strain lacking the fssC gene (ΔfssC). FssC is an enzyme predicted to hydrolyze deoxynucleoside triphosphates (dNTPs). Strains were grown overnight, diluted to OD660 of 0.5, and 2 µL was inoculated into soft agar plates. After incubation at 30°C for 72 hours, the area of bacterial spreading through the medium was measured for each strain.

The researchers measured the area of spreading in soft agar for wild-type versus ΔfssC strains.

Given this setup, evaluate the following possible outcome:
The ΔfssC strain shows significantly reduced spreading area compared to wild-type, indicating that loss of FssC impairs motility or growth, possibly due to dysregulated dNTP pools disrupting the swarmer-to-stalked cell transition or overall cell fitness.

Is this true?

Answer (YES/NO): NO